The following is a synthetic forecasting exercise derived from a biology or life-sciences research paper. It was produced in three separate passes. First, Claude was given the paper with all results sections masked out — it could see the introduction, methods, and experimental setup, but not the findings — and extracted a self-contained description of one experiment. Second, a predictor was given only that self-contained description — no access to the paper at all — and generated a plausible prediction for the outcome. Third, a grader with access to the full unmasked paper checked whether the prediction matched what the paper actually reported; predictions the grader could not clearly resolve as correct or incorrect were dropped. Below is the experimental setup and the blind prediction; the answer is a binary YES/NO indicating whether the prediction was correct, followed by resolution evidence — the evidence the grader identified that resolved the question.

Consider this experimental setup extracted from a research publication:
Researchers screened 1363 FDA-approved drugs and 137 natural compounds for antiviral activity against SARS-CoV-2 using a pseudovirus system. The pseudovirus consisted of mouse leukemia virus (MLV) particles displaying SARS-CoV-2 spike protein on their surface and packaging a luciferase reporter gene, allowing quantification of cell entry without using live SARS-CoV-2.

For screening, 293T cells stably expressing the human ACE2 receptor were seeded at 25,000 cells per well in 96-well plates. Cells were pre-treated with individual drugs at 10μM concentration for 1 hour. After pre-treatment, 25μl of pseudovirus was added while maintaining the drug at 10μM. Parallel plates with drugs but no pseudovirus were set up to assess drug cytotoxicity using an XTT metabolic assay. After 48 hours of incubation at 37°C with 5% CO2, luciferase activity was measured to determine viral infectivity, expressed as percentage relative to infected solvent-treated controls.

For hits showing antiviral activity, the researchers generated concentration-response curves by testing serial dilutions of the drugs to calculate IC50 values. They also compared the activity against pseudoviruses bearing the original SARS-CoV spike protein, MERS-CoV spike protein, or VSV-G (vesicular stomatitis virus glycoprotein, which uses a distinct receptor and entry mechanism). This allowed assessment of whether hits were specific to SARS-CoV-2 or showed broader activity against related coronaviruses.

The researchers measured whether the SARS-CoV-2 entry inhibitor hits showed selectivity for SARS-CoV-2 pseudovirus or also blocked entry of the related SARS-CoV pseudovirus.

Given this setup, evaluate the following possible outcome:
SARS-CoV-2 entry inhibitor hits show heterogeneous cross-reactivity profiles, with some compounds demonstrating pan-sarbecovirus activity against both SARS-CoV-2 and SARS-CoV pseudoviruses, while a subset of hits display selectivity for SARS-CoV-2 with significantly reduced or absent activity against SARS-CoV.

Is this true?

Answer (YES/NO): NO